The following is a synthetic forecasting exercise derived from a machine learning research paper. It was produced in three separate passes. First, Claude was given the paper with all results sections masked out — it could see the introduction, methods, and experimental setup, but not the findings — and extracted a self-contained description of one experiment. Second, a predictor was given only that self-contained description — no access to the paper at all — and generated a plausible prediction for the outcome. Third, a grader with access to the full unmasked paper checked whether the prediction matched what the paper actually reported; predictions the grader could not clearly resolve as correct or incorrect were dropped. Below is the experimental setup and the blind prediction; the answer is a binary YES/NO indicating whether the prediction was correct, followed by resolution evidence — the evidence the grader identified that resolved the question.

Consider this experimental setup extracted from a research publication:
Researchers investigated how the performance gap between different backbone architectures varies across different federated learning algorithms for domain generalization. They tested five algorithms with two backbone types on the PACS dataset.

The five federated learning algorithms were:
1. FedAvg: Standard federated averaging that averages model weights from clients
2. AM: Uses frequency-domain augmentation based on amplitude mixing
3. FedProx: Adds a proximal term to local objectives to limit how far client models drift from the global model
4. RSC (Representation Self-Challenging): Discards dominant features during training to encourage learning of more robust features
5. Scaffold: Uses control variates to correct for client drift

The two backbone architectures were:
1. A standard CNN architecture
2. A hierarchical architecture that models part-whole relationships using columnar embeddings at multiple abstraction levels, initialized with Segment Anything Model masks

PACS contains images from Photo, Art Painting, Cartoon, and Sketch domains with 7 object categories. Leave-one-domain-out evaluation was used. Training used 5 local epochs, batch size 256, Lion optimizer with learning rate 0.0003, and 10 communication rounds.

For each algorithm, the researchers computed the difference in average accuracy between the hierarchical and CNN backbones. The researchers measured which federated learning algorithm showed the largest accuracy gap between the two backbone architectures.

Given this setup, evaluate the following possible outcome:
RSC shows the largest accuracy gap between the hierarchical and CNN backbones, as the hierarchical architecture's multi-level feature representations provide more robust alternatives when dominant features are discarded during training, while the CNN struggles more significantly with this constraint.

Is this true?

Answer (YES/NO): NO